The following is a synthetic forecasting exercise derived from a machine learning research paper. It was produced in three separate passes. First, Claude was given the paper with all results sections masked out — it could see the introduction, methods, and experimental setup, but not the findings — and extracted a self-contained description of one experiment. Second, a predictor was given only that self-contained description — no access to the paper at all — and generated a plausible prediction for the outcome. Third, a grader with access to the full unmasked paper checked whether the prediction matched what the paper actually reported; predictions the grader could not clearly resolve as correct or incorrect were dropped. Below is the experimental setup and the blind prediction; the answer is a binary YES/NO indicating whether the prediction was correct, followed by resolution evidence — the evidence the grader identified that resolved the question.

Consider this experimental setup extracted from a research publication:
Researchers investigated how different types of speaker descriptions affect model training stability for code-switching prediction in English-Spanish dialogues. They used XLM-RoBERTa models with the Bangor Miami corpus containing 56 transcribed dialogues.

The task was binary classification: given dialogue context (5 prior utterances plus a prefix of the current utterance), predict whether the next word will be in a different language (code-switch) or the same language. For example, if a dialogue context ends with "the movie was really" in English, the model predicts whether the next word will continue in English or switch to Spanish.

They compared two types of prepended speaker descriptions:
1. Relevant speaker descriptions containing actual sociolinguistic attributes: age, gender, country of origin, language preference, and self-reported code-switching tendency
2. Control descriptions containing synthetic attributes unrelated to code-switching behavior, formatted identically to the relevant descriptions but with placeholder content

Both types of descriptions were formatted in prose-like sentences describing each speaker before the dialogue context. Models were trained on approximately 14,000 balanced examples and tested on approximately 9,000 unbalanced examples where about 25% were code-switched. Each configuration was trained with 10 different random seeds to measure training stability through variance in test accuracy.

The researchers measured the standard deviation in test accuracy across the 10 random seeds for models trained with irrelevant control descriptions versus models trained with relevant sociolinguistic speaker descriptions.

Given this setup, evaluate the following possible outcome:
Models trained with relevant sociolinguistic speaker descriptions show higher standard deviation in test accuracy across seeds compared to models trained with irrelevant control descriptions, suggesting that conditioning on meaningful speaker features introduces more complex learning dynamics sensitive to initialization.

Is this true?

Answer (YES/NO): NO